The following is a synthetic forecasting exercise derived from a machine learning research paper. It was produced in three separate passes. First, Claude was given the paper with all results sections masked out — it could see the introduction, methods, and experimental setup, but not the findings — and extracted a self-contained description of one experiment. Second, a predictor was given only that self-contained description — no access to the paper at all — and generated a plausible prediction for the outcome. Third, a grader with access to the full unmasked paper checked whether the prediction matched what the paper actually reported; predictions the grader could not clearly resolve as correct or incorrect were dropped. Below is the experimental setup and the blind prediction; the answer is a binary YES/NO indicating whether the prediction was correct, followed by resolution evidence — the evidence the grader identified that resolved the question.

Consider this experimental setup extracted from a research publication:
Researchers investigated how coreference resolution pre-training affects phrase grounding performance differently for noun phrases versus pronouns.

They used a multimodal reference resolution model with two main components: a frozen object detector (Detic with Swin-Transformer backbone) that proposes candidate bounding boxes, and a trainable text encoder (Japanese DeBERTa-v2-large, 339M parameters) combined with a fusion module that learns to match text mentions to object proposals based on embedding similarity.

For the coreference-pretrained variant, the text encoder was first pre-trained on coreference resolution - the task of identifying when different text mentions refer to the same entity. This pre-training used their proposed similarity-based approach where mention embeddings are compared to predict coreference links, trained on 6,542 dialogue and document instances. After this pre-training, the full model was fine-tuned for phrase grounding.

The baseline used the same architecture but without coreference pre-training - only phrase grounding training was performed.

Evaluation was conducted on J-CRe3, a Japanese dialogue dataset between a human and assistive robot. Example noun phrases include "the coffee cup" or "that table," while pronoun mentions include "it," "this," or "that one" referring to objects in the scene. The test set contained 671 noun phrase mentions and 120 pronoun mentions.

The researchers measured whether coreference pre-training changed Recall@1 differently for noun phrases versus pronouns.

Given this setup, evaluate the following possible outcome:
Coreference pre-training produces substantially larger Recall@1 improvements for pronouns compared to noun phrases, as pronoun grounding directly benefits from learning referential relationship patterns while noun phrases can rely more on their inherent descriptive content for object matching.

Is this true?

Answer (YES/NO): YES